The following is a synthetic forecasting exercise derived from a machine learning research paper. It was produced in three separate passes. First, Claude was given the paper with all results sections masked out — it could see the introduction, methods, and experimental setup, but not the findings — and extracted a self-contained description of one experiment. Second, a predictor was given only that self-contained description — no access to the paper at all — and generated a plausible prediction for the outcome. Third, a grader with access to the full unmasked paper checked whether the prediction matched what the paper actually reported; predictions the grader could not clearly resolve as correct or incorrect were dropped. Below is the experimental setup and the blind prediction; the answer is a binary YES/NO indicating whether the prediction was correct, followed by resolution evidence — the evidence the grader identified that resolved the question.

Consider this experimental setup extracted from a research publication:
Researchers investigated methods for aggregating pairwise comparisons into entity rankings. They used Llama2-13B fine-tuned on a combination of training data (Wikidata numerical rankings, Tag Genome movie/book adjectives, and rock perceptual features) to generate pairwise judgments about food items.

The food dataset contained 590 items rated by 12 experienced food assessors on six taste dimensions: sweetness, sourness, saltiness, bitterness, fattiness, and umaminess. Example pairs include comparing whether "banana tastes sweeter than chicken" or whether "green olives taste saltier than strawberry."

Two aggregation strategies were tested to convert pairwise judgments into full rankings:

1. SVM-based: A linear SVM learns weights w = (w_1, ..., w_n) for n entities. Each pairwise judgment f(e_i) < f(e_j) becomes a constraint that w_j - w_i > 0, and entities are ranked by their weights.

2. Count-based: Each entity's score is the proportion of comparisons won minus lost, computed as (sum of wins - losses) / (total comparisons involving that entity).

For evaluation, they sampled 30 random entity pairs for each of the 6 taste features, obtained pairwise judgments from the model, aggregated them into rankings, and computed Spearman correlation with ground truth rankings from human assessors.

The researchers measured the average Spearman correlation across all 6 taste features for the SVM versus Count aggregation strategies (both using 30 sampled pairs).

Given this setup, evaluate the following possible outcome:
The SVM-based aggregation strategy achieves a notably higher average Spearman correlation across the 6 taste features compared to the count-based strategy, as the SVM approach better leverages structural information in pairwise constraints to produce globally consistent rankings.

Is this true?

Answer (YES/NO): NO